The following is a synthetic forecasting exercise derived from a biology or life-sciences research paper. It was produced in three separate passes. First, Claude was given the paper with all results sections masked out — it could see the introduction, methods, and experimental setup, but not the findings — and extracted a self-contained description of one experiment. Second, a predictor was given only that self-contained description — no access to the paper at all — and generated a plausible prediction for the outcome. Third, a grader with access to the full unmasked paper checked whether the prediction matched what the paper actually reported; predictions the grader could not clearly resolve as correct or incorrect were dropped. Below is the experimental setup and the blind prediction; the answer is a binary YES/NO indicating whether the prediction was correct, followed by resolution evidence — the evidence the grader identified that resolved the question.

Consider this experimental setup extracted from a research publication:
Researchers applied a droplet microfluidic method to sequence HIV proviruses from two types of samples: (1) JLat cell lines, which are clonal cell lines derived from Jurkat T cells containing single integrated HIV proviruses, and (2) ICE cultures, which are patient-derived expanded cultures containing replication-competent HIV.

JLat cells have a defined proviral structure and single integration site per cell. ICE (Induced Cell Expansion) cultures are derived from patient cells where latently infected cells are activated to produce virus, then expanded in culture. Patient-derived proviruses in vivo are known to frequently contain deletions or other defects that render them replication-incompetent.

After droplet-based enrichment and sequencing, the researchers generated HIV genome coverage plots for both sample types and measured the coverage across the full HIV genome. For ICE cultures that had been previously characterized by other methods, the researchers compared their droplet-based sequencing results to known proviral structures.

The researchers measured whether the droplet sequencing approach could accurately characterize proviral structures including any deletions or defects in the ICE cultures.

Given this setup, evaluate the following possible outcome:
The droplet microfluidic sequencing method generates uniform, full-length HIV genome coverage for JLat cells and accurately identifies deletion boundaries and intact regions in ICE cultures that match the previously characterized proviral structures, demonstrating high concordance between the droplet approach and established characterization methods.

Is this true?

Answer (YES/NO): YES